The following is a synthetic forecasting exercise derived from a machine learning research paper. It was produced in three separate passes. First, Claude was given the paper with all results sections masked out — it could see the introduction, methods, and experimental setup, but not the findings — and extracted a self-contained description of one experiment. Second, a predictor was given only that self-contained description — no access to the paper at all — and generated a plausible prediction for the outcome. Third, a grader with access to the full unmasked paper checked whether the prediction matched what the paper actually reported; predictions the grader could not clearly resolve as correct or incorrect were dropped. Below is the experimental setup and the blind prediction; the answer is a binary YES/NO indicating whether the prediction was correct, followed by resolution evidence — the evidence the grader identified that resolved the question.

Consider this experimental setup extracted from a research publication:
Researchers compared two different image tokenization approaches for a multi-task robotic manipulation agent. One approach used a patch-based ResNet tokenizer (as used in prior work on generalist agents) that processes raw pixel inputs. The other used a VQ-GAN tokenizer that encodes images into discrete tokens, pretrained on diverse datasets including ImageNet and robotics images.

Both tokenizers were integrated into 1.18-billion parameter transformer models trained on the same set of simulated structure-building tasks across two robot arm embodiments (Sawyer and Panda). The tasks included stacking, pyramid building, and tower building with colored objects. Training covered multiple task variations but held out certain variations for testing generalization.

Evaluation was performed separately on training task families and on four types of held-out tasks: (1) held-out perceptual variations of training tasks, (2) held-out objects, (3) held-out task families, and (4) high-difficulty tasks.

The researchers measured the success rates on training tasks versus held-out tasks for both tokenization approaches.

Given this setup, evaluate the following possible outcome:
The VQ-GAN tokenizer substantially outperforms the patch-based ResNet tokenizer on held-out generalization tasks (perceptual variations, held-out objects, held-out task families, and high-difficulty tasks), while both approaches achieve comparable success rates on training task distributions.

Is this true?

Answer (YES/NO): NO